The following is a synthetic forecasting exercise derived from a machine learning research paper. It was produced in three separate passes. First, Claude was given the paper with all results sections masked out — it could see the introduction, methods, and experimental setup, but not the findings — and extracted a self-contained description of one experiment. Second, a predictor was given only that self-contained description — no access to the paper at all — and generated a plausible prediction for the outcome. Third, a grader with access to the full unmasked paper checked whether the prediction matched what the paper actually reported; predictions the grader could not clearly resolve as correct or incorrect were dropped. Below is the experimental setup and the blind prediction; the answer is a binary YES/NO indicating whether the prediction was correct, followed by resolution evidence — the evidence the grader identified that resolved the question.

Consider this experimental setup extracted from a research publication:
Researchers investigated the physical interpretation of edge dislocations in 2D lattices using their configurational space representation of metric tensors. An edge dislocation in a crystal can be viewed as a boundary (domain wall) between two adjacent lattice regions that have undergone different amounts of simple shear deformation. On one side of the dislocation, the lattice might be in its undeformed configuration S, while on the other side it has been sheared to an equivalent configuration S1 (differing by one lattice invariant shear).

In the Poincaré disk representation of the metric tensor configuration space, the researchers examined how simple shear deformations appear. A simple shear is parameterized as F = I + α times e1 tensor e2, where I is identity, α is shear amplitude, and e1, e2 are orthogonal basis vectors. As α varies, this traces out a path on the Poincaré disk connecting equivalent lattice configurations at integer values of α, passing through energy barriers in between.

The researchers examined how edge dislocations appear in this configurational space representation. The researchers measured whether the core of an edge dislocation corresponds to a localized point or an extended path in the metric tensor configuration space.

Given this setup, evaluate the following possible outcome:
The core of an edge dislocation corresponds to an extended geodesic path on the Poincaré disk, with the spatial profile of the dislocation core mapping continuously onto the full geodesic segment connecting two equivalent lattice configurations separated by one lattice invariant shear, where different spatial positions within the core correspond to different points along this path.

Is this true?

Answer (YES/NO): NO